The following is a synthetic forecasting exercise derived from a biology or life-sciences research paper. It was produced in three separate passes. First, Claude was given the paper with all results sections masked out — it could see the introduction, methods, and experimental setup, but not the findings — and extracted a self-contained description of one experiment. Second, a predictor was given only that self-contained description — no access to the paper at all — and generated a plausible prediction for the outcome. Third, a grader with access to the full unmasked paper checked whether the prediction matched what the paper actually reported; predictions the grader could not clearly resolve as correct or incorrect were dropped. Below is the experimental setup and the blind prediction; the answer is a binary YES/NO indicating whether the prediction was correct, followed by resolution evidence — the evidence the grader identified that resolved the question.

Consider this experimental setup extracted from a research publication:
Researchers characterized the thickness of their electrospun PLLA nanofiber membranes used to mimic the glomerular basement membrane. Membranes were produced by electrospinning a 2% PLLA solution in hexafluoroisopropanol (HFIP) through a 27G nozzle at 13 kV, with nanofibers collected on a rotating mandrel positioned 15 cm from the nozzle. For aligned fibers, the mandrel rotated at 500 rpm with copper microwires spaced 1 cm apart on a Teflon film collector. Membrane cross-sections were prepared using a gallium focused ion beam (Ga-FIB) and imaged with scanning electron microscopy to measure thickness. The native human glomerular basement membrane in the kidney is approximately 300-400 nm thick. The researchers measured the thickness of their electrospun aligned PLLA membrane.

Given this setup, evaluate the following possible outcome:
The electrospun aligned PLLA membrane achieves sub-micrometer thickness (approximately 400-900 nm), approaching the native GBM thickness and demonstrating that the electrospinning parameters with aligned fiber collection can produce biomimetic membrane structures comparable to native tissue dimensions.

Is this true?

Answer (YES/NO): NO